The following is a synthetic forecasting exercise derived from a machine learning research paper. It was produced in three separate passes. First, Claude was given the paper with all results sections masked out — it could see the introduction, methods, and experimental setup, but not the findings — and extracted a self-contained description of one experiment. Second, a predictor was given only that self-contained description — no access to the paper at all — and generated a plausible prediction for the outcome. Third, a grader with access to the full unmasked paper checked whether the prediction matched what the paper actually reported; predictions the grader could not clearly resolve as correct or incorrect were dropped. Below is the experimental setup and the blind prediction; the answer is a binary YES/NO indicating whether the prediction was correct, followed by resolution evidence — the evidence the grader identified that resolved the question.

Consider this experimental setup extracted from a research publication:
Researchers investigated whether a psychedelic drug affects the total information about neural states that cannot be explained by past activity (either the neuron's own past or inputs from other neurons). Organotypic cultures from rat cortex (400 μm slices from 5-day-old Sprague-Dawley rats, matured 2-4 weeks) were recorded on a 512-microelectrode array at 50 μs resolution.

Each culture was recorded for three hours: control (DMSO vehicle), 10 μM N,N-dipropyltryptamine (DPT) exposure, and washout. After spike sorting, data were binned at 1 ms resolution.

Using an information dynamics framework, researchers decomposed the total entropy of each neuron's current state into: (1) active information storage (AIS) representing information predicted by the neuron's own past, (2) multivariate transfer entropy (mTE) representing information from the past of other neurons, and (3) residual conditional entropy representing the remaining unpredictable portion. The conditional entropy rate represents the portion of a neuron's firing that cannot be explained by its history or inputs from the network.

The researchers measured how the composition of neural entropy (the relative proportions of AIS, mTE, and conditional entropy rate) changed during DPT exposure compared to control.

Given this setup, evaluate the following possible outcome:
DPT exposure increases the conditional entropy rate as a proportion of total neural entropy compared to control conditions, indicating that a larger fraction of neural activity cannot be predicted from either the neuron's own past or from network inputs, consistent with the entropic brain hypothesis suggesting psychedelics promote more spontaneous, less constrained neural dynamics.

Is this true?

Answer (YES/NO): YES